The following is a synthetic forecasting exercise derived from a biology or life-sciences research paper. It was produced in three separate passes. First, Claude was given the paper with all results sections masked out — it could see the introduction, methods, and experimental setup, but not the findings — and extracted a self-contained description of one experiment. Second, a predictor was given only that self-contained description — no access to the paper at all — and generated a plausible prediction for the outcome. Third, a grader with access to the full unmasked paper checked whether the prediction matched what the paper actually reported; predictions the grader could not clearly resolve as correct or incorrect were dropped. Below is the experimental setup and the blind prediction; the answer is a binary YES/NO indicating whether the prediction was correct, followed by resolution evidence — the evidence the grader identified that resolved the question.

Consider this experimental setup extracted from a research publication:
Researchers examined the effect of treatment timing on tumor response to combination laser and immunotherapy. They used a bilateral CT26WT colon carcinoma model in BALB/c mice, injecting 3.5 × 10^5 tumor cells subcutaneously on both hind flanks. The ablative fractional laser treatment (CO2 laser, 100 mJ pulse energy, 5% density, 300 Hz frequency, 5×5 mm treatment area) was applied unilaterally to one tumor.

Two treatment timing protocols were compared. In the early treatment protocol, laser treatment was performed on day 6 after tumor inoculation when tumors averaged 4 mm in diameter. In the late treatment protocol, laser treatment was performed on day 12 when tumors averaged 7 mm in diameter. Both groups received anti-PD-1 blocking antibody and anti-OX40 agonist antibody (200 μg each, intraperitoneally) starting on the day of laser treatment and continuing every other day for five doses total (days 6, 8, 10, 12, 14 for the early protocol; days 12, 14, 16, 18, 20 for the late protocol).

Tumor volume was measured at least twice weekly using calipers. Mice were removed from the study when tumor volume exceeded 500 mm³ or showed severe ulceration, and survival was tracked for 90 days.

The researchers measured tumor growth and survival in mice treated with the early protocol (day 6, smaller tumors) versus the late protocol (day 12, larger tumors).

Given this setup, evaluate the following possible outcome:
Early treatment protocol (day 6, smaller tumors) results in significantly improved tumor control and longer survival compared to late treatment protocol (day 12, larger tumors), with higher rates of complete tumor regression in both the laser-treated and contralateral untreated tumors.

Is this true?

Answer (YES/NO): YES